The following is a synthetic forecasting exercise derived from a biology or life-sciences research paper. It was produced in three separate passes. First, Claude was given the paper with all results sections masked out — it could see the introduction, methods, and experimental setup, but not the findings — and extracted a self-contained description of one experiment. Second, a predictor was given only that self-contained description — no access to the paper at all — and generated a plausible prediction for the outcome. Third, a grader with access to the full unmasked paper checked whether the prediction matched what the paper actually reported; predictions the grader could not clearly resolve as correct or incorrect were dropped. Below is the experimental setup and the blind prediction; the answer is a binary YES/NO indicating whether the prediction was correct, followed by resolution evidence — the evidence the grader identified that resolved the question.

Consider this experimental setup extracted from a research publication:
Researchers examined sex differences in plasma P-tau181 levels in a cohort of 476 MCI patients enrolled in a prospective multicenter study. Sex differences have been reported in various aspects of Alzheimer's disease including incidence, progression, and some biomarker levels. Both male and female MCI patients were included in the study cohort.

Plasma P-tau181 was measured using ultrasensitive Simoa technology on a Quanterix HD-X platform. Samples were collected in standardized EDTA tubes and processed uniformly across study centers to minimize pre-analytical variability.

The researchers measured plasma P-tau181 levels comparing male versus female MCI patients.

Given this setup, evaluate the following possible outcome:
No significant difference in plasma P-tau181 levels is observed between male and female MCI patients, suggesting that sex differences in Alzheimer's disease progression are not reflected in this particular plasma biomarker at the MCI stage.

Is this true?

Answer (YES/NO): YES